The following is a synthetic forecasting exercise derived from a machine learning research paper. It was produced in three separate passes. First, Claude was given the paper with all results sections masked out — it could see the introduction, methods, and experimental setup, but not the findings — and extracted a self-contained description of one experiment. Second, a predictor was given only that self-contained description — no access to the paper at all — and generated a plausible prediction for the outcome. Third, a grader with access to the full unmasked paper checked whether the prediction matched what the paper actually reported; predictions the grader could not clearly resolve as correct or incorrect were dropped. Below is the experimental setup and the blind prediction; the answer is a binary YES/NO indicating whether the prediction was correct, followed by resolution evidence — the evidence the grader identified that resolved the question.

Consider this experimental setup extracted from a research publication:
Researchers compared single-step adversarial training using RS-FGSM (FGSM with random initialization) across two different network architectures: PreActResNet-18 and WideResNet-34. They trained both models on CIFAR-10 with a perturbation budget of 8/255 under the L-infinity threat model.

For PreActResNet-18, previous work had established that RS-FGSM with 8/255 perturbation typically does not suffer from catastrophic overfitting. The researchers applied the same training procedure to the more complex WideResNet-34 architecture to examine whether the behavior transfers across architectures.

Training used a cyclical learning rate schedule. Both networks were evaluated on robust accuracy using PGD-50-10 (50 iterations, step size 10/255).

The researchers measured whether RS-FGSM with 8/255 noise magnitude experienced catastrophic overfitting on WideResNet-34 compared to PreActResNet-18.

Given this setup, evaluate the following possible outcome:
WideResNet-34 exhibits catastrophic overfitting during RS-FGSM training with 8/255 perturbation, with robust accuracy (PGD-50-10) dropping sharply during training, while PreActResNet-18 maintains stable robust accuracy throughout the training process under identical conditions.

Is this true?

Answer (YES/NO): YES